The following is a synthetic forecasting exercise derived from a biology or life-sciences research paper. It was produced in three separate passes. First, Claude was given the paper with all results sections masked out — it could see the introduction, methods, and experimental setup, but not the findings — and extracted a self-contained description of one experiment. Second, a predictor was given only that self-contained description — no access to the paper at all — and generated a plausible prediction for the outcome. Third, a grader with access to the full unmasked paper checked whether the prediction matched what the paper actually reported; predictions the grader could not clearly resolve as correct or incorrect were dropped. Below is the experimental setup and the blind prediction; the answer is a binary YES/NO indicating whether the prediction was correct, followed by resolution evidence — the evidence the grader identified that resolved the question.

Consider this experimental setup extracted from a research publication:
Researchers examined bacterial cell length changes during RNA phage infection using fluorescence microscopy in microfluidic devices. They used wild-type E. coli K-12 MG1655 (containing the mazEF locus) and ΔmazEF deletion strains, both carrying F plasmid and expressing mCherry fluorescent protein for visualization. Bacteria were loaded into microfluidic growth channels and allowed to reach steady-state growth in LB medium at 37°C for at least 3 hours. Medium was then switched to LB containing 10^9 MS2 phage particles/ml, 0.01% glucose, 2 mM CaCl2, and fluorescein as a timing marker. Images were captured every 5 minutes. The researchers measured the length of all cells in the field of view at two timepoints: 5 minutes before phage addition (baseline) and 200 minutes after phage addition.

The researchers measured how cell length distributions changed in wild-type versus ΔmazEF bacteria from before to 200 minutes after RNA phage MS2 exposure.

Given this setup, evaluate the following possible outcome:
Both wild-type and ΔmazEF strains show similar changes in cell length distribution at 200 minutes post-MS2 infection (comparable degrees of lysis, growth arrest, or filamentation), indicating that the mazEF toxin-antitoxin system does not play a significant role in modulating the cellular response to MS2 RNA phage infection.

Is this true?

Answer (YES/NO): NO